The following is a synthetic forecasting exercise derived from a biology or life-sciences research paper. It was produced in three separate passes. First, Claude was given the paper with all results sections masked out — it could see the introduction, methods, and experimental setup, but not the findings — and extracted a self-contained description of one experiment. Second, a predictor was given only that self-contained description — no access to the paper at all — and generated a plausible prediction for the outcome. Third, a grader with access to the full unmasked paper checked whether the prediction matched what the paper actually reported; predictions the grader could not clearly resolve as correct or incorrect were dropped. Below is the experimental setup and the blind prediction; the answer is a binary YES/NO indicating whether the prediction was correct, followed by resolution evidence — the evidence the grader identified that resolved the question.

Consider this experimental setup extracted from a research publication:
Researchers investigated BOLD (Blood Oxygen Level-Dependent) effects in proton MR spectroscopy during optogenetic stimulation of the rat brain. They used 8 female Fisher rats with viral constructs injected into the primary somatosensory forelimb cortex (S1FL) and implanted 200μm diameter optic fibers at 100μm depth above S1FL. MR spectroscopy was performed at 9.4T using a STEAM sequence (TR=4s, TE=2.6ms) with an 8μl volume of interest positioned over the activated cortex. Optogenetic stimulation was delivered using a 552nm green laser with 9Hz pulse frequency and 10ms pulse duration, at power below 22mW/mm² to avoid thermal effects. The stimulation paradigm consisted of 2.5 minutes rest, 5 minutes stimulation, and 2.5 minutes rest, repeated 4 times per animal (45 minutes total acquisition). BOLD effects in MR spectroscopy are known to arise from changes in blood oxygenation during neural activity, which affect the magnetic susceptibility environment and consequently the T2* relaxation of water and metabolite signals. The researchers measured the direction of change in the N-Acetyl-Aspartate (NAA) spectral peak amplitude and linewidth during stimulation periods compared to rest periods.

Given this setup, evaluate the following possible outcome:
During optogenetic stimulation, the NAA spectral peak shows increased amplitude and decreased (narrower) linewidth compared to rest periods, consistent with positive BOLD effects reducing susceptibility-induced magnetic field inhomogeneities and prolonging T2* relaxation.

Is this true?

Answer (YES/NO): YES